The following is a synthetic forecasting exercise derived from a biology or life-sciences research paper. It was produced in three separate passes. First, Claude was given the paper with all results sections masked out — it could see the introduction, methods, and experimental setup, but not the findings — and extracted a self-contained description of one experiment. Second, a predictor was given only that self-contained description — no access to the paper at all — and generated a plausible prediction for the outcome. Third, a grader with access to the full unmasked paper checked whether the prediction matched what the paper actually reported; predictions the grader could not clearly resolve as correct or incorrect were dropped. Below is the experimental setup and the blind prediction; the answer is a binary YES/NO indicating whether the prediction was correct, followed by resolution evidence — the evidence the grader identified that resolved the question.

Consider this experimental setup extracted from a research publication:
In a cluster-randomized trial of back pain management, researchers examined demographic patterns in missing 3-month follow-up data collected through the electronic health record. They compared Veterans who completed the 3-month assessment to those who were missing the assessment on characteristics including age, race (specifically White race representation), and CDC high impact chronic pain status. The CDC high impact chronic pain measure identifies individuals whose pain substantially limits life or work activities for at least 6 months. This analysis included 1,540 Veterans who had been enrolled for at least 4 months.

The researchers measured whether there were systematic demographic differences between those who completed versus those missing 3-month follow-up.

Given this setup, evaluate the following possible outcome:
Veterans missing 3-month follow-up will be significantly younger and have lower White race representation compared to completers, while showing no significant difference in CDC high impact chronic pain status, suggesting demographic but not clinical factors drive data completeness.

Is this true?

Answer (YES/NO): NO